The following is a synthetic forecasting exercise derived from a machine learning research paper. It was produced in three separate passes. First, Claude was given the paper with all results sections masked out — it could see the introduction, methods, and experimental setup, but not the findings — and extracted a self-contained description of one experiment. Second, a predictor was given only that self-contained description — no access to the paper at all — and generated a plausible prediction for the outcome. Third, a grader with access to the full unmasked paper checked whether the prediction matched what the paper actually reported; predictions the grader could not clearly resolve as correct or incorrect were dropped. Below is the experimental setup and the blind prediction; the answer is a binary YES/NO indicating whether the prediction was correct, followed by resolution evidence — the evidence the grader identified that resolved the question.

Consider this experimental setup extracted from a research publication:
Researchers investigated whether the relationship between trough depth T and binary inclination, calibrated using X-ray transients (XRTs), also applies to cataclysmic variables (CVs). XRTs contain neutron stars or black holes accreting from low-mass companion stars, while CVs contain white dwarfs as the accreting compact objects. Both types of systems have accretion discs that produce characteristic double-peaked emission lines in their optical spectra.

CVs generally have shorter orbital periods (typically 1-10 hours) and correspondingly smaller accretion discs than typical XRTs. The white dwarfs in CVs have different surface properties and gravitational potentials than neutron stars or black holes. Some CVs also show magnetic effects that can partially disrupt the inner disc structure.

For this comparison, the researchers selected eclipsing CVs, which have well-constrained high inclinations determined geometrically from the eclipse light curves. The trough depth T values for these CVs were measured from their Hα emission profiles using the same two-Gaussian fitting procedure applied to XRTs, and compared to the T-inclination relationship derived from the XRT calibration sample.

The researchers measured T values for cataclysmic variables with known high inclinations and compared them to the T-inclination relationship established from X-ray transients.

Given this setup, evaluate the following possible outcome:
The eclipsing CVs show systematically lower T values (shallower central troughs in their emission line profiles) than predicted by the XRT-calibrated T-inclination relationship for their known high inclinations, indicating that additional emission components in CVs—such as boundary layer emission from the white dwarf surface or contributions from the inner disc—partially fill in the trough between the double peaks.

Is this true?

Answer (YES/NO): NO